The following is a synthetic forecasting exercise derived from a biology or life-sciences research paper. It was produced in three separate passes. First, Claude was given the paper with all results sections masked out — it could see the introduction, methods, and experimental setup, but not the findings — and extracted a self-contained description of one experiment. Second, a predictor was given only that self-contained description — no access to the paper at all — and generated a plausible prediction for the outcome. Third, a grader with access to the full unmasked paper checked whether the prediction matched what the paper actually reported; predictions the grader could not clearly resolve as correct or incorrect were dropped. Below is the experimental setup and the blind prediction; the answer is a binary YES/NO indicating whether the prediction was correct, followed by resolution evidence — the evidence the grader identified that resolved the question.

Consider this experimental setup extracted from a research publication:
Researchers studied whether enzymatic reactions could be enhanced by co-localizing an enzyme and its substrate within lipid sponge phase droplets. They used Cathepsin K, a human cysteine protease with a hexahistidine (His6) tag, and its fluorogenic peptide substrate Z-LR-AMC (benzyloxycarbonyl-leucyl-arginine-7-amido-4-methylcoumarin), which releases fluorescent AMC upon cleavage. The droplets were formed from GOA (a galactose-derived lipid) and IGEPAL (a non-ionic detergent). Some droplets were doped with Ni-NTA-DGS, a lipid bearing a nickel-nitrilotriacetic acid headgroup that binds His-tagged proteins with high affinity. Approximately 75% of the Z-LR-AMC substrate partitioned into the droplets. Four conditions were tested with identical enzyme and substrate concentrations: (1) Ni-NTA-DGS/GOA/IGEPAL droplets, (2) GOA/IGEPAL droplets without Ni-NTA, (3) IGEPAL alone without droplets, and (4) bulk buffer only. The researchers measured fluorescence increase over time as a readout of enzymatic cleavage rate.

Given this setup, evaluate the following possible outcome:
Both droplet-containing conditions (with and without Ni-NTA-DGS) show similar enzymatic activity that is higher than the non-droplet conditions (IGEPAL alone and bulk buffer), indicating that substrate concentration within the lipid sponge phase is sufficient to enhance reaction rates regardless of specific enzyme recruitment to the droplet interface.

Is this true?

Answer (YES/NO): NO